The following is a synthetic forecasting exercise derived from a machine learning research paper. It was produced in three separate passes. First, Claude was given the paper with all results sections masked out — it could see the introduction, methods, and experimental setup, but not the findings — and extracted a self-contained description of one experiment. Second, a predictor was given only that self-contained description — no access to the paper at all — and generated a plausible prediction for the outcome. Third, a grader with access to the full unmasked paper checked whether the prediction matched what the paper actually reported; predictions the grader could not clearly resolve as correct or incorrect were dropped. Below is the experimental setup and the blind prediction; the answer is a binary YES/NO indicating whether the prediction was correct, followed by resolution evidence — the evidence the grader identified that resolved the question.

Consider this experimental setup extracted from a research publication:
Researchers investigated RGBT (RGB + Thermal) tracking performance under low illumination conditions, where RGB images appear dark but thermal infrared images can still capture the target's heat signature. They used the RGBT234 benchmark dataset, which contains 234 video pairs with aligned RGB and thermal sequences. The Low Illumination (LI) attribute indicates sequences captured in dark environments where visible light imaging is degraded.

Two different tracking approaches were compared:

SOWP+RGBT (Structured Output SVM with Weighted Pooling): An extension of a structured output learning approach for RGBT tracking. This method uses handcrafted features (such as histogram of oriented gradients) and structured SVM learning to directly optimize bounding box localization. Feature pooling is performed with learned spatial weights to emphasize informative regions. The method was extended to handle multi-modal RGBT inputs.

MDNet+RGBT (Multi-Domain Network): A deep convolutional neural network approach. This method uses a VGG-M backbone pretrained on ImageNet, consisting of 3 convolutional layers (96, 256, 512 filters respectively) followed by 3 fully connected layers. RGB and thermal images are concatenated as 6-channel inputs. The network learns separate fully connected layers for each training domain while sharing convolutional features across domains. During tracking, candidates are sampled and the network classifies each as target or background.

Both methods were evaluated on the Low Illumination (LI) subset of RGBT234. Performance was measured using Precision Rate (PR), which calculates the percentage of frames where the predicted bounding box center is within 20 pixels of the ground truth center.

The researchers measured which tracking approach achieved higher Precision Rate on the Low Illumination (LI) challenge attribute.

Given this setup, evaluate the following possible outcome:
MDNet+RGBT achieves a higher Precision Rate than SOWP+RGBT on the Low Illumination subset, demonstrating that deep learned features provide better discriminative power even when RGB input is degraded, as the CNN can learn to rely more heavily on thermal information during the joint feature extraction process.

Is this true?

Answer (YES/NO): NO